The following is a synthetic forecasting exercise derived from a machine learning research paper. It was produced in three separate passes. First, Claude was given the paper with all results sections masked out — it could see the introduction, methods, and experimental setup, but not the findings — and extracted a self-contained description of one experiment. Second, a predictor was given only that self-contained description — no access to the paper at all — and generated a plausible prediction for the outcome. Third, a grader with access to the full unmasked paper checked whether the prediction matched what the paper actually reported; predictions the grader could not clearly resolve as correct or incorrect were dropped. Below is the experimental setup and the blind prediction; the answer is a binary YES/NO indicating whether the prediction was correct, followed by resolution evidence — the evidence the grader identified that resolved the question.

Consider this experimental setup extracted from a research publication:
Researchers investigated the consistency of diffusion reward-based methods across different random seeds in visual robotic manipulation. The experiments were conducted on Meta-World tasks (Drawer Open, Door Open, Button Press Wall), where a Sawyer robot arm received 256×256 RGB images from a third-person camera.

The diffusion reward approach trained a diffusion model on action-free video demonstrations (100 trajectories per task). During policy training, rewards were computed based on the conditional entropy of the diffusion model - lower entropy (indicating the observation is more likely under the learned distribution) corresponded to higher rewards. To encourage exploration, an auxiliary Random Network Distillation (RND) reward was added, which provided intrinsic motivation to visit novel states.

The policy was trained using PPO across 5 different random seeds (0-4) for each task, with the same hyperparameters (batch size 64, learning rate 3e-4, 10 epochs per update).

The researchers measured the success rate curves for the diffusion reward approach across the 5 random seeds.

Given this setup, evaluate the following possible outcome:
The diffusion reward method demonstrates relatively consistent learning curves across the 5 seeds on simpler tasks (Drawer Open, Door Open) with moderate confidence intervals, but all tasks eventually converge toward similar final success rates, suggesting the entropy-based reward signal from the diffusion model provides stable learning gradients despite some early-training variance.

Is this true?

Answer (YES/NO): NO